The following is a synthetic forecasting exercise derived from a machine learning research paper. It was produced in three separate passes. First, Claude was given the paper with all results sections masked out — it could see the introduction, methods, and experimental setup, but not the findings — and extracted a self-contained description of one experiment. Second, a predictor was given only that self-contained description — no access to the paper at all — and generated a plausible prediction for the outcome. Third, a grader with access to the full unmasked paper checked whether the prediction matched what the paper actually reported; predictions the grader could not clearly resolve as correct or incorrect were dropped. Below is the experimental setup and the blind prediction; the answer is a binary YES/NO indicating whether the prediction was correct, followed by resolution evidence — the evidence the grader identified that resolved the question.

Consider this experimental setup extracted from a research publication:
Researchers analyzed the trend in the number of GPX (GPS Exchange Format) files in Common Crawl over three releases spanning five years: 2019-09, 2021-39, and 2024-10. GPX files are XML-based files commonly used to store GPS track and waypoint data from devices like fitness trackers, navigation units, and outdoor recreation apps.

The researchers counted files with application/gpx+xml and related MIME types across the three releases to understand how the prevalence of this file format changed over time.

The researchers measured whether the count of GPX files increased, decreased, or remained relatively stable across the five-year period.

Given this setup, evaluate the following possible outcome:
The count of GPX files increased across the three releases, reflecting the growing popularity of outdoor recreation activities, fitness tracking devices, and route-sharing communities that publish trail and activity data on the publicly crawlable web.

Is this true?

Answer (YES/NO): YES